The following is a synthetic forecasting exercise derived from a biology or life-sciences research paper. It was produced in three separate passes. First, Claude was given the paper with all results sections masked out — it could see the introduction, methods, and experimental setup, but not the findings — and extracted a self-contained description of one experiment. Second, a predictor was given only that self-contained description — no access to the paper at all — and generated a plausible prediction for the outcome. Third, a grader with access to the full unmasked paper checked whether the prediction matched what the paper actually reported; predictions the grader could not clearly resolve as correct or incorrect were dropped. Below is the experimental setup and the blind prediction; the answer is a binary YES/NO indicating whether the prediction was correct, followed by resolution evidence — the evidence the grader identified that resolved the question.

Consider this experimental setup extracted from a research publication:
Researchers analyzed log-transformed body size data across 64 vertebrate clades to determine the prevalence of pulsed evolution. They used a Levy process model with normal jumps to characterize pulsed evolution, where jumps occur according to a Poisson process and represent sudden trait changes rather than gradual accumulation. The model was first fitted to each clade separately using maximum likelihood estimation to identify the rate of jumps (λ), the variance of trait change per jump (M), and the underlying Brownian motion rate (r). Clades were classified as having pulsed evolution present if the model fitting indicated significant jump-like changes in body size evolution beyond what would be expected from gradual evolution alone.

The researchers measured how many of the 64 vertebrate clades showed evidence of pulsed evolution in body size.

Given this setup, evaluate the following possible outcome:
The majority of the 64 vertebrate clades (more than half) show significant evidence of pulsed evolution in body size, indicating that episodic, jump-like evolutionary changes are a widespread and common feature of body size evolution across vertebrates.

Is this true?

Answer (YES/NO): YES